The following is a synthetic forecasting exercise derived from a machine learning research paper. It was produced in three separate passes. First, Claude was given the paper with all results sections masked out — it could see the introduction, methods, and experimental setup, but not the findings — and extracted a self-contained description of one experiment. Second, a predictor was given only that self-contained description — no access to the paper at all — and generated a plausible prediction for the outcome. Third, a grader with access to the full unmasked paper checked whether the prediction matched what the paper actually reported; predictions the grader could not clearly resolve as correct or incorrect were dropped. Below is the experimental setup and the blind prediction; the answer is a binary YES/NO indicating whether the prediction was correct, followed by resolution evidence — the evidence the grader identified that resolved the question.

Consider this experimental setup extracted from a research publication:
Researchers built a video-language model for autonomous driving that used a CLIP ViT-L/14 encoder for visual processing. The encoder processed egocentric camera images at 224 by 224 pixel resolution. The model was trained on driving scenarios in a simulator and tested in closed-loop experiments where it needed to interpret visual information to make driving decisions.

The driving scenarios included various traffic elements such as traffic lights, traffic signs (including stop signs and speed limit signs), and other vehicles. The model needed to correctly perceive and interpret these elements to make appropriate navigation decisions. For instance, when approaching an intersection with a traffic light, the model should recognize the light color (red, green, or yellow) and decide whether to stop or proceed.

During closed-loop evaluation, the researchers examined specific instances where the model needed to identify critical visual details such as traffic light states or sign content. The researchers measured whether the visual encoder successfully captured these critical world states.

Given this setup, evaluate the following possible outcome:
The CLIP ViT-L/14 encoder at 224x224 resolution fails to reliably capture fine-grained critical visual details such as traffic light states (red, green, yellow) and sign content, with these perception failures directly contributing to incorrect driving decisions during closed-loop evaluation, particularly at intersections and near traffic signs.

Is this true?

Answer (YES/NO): YES